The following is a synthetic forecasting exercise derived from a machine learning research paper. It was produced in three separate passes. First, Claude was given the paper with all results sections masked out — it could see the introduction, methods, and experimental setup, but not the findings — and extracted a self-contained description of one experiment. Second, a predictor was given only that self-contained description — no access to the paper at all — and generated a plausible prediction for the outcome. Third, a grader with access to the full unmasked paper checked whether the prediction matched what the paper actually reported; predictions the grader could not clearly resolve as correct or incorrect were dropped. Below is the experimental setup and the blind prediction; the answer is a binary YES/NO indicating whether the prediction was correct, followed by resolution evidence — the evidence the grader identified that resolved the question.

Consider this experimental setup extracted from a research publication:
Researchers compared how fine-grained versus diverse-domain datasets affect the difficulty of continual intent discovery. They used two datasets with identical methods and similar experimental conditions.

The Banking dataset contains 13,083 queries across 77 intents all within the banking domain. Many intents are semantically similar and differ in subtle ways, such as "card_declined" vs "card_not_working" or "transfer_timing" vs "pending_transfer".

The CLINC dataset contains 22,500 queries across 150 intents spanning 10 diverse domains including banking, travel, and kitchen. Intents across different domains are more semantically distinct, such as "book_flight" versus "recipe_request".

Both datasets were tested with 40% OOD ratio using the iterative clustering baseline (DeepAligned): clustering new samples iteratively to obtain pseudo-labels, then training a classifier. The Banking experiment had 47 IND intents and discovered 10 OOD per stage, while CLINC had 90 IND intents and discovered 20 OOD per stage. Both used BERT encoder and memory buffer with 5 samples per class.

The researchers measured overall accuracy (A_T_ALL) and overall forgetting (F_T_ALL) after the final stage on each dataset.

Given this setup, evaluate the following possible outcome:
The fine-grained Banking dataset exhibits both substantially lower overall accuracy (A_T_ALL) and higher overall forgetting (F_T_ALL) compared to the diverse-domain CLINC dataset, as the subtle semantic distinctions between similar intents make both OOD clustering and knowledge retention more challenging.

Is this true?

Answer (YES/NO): YES